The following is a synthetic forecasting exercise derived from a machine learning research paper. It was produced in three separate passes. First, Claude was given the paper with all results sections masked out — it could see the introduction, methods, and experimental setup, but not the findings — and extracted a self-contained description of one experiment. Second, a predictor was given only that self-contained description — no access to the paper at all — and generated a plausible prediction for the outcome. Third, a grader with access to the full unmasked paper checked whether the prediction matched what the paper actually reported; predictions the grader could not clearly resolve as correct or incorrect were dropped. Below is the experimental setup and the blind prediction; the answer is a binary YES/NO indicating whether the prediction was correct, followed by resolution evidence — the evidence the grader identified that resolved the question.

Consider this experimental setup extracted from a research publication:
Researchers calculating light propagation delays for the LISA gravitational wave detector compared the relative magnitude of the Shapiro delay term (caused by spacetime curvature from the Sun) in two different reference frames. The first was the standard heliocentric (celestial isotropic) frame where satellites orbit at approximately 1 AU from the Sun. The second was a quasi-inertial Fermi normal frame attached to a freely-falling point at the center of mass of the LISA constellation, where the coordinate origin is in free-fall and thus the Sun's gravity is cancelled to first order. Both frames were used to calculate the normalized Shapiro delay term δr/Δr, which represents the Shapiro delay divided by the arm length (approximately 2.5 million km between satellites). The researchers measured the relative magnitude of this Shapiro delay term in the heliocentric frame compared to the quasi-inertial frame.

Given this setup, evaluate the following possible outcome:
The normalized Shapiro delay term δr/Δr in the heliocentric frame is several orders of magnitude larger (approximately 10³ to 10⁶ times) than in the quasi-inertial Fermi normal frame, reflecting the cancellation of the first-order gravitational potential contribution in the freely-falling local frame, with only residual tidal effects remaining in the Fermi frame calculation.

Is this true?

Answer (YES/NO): YES